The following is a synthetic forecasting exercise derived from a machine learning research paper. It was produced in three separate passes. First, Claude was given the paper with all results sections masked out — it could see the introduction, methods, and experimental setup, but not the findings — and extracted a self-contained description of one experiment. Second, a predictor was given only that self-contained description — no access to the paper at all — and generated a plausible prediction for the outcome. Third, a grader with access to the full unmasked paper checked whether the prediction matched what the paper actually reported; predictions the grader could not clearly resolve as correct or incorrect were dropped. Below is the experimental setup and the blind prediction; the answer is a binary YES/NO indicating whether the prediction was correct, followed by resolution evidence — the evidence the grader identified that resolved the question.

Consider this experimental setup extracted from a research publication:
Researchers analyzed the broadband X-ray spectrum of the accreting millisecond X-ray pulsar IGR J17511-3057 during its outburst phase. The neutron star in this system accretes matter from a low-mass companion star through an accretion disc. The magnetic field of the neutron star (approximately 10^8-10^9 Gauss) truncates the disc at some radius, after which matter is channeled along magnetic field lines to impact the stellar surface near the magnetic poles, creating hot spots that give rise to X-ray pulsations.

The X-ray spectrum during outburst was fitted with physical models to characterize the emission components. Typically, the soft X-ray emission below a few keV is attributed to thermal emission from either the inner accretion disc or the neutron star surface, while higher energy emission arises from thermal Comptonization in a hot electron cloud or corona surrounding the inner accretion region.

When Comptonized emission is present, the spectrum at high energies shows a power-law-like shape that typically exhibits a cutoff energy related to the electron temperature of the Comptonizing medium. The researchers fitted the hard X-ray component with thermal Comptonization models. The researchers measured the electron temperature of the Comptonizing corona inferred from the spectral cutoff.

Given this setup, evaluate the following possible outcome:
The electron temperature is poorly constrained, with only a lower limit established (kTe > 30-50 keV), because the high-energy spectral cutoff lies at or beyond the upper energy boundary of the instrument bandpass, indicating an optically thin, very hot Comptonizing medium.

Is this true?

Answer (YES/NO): NO